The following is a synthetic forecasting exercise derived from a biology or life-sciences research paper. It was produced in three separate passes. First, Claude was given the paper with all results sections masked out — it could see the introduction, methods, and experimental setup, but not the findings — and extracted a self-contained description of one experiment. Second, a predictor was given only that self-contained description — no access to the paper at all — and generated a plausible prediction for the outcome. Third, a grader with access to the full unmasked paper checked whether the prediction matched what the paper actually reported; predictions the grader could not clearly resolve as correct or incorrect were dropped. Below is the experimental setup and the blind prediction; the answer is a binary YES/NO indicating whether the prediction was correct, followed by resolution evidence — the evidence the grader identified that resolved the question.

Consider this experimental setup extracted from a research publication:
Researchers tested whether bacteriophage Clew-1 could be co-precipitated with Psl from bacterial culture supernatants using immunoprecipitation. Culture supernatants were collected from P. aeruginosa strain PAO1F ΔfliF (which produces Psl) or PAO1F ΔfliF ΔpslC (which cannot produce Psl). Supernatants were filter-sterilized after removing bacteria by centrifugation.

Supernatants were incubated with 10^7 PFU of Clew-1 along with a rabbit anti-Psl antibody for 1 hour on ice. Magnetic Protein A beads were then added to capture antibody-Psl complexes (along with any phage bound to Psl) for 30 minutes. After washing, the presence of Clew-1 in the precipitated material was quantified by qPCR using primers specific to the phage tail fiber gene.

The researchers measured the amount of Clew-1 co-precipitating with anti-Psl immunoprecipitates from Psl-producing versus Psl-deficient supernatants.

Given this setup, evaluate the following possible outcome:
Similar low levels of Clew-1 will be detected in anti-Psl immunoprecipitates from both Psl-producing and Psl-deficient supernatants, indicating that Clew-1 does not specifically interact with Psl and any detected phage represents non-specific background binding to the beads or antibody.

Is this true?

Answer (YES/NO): NO